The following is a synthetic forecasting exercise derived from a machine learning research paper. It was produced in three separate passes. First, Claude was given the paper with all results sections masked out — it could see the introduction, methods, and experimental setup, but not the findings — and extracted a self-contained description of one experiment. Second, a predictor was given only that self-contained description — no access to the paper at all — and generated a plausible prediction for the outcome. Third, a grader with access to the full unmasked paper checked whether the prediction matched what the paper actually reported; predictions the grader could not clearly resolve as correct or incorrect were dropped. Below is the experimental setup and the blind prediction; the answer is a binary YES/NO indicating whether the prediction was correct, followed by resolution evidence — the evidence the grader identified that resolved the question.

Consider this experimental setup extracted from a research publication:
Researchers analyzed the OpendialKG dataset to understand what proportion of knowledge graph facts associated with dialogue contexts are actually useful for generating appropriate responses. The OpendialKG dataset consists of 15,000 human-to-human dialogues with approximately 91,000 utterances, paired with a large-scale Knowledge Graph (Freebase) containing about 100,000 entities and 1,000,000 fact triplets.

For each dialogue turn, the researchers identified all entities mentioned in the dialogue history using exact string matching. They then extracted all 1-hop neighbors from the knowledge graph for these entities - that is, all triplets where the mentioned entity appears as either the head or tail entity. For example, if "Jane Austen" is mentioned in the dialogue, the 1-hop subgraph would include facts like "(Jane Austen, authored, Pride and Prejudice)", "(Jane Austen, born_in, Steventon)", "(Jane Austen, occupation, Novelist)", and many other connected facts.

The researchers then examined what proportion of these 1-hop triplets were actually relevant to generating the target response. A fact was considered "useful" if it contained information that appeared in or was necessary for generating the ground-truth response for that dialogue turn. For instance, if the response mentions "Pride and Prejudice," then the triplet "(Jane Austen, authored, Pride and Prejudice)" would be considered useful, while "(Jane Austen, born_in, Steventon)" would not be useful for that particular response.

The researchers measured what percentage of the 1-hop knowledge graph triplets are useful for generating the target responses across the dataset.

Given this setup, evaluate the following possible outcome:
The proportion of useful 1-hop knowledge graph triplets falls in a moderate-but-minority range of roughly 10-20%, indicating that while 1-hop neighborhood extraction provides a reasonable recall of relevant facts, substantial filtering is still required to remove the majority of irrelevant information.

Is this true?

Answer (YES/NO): YES